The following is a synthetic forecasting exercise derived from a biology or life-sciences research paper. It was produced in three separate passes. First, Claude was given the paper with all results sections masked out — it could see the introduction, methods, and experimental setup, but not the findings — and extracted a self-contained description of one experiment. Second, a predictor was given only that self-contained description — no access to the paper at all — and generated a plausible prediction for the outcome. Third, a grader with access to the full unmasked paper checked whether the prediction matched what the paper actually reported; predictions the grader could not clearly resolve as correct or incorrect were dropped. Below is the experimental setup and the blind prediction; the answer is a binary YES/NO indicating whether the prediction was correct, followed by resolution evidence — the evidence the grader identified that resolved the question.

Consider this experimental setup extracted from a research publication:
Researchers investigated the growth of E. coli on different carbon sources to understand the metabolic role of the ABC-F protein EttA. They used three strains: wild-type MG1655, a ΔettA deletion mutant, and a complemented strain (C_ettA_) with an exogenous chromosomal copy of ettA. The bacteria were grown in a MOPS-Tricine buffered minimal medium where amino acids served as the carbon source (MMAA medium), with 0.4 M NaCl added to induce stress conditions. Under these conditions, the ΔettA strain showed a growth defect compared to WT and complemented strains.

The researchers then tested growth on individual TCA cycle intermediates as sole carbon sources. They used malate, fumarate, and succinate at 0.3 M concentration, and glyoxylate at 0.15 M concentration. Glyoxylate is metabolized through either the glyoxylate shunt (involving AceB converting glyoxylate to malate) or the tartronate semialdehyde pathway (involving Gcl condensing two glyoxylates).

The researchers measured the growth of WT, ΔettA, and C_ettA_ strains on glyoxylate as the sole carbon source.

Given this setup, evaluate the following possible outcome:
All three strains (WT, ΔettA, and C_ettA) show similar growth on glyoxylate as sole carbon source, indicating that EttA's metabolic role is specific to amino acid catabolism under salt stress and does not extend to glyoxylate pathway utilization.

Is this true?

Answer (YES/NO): NO